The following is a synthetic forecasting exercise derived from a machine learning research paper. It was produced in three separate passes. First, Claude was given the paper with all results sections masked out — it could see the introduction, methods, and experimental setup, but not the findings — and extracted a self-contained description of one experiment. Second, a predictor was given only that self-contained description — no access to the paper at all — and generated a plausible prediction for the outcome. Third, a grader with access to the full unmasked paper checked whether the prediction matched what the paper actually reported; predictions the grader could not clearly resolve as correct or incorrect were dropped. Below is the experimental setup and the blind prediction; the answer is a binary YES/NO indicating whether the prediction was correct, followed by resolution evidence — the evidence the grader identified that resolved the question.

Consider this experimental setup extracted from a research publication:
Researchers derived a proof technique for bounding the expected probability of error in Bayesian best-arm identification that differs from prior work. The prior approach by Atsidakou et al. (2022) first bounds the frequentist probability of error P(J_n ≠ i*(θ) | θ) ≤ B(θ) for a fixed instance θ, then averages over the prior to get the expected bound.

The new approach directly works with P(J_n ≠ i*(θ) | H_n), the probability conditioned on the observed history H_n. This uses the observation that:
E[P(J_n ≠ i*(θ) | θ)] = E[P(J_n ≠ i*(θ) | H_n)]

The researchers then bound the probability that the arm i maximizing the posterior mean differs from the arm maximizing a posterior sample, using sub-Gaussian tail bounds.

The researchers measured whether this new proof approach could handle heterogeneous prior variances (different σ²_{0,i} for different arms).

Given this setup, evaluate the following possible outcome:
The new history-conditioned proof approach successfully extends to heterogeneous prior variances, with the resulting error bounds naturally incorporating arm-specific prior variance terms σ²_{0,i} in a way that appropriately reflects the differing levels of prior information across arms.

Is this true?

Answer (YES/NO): YES